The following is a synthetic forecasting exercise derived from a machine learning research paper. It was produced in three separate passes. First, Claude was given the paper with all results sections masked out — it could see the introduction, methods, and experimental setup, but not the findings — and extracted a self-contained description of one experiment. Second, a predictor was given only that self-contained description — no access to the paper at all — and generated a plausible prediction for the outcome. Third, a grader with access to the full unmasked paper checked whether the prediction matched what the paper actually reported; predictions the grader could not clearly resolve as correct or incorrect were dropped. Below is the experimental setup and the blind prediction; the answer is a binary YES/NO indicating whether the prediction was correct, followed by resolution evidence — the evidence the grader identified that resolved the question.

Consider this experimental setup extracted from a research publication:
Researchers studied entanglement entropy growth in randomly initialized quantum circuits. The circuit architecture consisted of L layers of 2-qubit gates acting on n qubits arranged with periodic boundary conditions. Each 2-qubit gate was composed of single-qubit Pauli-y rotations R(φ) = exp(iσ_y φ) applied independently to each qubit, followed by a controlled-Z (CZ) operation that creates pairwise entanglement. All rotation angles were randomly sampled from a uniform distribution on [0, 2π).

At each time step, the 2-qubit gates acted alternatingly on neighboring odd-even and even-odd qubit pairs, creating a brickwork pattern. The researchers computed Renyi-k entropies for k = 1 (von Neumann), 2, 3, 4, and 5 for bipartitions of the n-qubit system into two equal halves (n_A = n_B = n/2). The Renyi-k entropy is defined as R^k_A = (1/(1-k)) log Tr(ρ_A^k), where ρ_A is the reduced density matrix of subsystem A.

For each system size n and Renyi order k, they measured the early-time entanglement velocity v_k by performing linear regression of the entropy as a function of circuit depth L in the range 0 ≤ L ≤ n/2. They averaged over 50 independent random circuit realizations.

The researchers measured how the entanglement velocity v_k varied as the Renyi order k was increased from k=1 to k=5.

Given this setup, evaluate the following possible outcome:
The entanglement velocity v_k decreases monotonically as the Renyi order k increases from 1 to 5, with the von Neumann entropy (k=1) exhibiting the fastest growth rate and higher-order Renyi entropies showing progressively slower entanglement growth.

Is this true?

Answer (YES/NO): YES